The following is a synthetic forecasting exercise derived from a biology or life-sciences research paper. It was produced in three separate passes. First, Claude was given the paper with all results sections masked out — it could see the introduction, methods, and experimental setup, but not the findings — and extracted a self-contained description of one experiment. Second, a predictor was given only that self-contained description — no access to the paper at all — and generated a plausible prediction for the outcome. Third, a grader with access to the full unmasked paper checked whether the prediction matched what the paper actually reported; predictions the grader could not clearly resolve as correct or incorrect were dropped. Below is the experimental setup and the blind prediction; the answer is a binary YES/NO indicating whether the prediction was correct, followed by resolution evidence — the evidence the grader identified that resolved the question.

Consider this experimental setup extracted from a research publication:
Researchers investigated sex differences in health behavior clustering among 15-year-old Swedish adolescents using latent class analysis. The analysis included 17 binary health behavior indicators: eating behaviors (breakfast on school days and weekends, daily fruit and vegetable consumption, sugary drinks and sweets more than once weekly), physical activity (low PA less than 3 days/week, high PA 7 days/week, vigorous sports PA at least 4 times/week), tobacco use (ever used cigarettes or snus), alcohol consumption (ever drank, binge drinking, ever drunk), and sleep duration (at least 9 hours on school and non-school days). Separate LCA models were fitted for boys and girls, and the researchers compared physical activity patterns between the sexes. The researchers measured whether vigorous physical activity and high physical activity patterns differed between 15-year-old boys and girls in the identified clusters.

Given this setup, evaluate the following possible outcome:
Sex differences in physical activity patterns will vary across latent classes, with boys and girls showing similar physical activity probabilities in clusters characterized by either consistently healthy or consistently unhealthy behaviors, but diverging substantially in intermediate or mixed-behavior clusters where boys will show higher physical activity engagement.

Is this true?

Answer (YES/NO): NO